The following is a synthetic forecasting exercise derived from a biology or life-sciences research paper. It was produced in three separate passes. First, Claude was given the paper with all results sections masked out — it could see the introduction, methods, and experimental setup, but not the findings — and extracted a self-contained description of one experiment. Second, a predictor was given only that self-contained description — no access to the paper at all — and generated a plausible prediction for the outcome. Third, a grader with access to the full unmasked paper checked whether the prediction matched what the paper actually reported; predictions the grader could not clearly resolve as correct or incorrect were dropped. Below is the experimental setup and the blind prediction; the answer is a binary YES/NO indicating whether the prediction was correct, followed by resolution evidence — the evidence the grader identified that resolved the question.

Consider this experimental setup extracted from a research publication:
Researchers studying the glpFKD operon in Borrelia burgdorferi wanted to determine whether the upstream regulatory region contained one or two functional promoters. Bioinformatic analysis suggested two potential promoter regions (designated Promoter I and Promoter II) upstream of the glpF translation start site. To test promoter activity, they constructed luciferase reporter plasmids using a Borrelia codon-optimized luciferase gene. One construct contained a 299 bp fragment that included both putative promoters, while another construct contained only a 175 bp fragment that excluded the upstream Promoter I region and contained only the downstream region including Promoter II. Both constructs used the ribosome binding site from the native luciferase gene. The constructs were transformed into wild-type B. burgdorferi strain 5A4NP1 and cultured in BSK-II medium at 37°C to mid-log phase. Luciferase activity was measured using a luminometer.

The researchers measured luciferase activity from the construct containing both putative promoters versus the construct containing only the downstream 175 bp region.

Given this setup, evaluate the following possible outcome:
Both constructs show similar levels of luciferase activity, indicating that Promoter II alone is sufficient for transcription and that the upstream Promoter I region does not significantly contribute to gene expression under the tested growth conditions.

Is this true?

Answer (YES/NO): NO